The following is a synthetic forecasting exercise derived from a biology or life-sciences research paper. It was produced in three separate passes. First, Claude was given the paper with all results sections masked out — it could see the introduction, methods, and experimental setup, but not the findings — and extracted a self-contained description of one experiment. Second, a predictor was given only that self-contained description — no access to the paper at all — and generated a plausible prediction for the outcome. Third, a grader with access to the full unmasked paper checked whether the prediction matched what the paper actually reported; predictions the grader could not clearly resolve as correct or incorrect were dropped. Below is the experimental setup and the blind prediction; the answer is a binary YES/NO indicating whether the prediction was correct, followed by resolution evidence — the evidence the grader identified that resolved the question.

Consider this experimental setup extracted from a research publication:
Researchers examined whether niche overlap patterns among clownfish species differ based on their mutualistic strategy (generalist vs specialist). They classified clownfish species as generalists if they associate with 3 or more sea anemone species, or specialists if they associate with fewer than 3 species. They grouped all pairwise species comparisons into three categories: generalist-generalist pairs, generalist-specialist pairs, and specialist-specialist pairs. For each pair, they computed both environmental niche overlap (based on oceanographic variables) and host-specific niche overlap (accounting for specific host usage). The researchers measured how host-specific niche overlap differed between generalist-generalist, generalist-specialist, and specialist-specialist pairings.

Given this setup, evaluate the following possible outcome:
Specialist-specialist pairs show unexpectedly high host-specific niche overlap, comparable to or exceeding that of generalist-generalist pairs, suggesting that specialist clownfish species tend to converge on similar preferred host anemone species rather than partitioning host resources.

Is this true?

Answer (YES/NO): NO